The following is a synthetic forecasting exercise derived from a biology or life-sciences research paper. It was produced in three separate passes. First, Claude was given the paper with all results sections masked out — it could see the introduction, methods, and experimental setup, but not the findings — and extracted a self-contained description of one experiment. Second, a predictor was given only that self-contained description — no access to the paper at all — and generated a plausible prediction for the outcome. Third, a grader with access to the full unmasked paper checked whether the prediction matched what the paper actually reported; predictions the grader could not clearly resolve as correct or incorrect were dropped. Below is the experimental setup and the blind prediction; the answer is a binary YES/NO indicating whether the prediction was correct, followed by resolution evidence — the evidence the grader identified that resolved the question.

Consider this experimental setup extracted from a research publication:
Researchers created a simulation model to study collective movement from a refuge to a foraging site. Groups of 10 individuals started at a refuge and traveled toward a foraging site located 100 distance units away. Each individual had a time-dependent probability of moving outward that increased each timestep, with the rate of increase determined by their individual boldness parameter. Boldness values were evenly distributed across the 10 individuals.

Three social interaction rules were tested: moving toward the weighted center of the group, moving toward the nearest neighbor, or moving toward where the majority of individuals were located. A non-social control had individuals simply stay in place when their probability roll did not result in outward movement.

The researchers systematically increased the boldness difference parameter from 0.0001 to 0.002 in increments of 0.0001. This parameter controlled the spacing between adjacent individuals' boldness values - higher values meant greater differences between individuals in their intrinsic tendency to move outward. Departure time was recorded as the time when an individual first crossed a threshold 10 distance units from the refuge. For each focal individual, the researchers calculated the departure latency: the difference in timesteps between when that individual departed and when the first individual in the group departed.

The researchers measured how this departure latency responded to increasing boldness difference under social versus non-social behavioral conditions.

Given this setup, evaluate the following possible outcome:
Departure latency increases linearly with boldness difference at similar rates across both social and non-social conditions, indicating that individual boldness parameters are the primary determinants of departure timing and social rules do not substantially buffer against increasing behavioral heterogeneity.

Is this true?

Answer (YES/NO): NO